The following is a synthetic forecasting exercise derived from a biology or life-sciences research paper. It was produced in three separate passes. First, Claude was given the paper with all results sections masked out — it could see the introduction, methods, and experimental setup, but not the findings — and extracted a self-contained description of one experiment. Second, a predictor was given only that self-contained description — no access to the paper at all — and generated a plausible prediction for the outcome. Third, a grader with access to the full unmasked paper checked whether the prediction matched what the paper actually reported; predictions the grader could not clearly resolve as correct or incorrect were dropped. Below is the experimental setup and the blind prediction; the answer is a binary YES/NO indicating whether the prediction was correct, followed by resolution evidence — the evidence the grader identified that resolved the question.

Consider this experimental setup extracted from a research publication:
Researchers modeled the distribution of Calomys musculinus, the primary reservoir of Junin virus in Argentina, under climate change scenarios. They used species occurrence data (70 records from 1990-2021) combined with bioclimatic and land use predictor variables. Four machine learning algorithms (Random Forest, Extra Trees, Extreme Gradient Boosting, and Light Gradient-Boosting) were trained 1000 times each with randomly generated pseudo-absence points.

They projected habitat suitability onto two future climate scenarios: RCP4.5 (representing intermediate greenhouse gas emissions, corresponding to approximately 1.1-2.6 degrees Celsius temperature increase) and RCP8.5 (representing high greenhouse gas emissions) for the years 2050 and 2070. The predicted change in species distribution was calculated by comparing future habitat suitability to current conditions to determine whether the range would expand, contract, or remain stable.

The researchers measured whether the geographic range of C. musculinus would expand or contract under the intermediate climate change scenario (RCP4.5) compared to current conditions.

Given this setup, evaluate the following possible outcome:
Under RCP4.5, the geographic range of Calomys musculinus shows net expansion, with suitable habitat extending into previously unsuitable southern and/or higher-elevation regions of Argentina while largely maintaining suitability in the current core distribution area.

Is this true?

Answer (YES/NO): NO